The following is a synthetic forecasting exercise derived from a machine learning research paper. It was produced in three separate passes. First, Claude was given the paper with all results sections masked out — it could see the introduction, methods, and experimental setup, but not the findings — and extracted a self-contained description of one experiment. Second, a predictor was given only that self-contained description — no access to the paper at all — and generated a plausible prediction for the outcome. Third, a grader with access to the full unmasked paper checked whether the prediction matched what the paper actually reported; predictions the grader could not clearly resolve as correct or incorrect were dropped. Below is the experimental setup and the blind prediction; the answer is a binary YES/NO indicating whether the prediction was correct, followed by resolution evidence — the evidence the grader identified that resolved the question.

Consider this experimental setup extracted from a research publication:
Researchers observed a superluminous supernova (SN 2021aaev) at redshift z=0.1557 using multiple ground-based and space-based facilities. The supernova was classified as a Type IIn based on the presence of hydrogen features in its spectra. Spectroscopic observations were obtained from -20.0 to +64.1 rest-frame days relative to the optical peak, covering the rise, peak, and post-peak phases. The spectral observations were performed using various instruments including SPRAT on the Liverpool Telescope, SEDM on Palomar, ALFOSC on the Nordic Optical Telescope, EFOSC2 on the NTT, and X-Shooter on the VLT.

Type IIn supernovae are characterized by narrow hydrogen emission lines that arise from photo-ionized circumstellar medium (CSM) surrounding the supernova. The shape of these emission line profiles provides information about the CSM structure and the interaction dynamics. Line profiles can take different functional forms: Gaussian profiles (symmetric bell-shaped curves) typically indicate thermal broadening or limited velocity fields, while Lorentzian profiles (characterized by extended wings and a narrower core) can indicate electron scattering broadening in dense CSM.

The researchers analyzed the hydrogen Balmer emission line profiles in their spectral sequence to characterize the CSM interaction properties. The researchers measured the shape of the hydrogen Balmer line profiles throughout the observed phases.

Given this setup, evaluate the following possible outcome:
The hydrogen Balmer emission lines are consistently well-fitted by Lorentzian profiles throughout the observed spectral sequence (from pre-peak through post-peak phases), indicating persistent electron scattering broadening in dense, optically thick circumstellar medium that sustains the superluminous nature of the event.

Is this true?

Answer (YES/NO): YES